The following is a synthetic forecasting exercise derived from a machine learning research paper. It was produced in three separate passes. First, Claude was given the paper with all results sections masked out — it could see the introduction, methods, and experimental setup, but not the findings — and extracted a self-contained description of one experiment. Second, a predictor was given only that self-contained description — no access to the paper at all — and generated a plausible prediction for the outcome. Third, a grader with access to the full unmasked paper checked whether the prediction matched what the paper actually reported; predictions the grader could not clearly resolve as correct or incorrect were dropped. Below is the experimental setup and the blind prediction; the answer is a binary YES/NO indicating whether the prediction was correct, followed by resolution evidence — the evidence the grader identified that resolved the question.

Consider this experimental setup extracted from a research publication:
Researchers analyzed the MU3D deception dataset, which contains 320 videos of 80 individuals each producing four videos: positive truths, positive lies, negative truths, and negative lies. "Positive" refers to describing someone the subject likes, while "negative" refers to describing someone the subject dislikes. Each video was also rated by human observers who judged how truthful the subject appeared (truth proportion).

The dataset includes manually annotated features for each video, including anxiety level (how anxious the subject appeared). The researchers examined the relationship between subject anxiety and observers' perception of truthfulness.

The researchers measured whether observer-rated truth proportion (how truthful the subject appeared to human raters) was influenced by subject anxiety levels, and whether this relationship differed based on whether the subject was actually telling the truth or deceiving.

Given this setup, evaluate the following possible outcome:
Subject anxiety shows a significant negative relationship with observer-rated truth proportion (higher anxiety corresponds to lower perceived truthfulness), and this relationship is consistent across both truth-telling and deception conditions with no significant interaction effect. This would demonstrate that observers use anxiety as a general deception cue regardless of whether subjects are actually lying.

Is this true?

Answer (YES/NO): YES